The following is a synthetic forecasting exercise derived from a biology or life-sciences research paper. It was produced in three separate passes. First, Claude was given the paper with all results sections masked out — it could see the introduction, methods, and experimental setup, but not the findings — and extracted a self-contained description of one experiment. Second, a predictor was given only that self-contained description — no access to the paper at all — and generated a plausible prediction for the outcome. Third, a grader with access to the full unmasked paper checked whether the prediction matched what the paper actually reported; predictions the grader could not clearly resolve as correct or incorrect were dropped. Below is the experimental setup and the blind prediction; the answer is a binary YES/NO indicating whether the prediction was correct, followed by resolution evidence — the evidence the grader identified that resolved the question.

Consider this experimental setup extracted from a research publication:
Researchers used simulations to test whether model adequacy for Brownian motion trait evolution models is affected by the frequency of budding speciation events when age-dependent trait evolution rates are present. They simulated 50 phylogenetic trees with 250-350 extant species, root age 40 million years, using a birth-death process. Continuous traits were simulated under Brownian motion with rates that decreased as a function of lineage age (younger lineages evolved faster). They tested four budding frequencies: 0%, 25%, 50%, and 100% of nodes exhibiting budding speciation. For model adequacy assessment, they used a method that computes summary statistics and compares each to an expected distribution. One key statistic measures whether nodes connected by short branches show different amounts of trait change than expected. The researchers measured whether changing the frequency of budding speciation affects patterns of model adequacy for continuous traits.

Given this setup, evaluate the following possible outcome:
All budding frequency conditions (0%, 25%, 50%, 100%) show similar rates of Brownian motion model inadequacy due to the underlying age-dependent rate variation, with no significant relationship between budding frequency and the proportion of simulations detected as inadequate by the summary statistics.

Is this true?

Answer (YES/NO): YES